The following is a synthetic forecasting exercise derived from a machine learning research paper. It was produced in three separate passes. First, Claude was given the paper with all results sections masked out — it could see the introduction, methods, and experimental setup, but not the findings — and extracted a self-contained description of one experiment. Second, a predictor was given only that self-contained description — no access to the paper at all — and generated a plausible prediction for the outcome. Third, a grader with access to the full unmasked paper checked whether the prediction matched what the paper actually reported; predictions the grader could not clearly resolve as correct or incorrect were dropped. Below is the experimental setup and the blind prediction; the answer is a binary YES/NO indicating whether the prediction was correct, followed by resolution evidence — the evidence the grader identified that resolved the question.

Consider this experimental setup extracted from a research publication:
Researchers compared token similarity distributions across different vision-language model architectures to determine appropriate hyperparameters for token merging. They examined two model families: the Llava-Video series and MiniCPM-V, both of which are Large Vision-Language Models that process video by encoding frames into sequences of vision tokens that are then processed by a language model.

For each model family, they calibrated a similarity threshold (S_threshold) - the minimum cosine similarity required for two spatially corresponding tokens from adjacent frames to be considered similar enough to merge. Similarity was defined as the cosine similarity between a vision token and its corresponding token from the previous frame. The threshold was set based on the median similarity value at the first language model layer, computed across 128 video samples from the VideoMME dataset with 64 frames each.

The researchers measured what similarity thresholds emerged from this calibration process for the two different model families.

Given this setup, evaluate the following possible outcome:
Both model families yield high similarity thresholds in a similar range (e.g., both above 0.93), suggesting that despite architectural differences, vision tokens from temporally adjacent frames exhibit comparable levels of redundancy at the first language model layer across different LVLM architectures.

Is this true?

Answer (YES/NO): NO